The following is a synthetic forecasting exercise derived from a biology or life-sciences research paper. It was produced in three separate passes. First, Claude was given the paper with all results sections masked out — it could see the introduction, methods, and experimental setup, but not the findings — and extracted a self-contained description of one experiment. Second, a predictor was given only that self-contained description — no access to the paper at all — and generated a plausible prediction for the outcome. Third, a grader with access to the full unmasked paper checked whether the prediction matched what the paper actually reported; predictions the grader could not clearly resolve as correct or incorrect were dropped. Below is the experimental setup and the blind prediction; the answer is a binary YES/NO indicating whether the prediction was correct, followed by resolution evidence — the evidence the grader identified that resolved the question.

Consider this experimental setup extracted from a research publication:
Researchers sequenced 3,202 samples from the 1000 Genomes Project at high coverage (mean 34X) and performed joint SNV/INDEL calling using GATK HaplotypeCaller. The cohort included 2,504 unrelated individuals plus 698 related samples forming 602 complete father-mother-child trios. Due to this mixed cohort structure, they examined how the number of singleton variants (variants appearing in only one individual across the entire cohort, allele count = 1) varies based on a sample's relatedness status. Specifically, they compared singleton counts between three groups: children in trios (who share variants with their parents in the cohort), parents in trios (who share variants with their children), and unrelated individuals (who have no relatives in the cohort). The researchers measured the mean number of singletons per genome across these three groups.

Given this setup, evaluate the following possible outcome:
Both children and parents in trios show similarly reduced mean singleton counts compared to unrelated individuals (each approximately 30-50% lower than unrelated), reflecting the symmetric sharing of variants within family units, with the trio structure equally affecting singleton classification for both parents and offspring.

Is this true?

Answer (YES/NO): NO